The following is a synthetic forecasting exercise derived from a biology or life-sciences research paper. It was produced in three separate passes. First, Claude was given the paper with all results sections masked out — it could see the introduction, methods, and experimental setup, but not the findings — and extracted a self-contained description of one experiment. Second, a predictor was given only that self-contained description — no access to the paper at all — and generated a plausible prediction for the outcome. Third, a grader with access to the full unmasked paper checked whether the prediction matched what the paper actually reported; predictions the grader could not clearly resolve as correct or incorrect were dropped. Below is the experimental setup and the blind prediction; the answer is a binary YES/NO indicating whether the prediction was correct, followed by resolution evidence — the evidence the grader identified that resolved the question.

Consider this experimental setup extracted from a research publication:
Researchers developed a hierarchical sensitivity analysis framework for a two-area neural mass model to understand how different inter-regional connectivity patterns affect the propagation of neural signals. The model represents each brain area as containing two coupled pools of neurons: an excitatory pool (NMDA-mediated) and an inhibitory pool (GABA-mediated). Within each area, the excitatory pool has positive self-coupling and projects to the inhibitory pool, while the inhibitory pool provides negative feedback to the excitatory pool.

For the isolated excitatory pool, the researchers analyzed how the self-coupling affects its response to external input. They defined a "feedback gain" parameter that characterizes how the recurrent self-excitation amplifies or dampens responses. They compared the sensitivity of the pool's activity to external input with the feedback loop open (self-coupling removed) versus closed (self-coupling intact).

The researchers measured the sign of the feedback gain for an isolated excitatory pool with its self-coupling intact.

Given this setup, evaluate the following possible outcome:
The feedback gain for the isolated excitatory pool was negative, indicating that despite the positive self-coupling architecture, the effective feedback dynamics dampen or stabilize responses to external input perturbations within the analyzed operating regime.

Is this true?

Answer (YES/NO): NO